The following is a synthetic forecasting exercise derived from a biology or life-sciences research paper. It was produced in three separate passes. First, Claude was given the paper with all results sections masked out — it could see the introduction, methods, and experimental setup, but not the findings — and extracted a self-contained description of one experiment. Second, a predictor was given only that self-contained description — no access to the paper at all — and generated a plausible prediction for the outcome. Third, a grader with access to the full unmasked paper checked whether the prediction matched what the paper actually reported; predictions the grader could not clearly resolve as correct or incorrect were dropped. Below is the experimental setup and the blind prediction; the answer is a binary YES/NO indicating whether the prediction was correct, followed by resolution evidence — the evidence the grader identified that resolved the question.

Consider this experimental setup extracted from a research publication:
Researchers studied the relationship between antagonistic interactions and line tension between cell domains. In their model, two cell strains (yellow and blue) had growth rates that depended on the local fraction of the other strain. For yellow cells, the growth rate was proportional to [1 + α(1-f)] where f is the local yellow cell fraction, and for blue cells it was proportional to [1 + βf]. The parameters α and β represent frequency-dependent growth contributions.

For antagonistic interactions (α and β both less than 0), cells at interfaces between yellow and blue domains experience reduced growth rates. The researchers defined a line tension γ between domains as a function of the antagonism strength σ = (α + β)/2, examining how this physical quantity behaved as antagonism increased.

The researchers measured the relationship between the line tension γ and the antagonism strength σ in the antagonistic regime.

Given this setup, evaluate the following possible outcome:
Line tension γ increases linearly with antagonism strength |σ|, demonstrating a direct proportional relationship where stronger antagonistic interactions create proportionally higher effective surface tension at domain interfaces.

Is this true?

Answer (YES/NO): NO